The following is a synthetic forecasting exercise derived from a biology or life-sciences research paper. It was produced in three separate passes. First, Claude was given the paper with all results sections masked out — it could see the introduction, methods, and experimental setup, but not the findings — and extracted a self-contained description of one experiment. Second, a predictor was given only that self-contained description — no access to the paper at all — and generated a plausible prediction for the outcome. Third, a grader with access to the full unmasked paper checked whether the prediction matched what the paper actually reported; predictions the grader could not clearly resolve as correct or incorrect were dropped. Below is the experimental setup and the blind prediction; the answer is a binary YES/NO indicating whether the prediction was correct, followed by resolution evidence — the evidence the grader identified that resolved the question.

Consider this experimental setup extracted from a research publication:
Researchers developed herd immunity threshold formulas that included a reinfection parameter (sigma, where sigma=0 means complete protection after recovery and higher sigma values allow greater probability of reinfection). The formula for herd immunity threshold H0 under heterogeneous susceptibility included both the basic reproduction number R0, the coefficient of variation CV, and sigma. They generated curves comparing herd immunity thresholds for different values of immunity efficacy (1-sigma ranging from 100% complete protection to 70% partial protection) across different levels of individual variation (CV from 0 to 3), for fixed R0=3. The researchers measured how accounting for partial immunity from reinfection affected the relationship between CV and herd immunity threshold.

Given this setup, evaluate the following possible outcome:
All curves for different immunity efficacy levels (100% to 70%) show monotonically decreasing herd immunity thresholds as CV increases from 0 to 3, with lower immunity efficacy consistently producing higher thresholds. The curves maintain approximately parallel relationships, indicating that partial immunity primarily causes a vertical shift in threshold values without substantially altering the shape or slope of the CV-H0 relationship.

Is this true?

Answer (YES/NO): NO